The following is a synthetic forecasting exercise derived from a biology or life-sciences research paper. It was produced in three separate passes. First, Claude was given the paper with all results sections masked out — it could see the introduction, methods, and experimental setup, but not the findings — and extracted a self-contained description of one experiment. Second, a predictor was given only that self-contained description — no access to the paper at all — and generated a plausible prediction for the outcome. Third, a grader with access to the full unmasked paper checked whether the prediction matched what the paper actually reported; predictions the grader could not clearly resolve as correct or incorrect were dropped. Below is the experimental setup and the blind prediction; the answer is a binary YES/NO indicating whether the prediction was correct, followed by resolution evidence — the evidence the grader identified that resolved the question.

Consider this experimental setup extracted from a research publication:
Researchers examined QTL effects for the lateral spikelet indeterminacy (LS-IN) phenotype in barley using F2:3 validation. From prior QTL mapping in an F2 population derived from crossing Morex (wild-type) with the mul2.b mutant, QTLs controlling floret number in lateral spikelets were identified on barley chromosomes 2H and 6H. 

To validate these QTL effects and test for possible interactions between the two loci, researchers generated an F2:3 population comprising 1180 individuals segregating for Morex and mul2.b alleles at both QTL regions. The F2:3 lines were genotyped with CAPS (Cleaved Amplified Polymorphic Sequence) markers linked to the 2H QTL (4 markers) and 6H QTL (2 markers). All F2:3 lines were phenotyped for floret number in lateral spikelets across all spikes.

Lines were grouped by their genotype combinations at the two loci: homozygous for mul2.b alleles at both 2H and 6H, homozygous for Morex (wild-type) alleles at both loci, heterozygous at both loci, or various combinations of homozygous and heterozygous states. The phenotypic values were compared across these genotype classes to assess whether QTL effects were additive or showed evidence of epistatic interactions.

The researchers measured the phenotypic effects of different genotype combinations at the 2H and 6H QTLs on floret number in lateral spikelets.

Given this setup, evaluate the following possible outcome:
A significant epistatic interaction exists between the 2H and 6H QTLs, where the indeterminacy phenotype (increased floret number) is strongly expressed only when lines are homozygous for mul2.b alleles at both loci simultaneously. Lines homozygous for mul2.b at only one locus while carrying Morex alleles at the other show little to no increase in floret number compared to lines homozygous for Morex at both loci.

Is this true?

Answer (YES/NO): NO